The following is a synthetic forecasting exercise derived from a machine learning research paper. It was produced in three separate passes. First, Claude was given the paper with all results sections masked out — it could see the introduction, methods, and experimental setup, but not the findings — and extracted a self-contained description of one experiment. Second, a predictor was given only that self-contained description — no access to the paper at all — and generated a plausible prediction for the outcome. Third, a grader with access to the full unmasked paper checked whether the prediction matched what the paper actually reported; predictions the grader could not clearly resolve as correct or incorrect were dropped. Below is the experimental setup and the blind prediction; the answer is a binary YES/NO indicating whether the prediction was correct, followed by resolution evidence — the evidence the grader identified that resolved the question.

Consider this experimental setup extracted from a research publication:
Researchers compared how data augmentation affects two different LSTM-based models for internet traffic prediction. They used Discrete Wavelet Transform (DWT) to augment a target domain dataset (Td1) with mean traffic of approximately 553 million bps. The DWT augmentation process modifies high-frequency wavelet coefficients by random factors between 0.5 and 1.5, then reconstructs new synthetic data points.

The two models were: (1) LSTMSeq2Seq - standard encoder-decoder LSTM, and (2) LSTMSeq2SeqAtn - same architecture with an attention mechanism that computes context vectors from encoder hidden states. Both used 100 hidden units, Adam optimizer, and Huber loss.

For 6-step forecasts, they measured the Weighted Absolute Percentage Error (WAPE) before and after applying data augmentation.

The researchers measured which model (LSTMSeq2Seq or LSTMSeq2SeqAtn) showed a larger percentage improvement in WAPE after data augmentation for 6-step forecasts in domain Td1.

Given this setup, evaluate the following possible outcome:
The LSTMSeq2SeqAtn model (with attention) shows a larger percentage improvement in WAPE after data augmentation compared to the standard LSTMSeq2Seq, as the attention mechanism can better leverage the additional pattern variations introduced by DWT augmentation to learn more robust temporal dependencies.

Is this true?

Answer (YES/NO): NO